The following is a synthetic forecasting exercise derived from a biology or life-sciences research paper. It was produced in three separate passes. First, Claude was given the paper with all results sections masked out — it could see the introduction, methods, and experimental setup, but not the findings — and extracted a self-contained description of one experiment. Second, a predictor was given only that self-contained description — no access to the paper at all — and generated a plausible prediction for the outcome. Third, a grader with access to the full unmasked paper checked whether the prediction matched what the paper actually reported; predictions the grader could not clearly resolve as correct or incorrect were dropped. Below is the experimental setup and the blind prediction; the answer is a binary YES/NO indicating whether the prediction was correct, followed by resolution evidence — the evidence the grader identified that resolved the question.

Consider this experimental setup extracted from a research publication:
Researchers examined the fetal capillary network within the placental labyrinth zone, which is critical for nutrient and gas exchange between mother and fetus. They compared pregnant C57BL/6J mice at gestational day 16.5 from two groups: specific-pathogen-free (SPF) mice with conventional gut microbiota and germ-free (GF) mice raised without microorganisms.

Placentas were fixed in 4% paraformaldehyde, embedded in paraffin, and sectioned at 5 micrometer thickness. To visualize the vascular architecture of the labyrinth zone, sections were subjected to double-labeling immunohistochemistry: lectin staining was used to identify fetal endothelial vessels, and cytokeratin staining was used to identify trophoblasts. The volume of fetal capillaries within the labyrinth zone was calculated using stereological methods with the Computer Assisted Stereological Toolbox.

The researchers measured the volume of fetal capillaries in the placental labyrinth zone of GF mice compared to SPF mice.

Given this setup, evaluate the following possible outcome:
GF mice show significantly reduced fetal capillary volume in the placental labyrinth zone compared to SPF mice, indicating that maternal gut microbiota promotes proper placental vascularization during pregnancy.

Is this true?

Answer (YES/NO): YES